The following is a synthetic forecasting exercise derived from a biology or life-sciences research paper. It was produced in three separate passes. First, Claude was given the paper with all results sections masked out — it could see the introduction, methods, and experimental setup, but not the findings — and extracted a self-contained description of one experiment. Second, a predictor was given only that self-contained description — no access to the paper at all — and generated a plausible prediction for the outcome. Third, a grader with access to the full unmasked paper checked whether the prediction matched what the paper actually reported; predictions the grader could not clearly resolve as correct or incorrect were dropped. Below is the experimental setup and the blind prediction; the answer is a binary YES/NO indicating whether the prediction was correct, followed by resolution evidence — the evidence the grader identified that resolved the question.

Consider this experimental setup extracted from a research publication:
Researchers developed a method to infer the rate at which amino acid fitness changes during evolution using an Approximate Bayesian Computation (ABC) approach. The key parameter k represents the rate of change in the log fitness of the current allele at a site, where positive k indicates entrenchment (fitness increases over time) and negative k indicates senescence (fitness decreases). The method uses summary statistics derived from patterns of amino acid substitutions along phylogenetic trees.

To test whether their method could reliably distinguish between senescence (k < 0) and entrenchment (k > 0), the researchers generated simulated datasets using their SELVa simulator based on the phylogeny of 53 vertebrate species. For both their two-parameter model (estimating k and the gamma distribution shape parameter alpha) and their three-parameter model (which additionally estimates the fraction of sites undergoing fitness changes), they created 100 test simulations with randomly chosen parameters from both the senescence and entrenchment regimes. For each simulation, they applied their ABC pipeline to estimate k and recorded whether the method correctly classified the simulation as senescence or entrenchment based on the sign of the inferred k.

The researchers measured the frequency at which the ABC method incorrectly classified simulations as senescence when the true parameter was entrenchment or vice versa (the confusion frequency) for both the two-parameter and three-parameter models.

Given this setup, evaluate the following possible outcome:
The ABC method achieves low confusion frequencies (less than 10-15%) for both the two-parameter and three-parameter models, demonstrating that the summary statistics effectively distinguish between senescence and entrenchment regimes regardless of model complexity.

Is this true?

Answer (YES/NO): YES